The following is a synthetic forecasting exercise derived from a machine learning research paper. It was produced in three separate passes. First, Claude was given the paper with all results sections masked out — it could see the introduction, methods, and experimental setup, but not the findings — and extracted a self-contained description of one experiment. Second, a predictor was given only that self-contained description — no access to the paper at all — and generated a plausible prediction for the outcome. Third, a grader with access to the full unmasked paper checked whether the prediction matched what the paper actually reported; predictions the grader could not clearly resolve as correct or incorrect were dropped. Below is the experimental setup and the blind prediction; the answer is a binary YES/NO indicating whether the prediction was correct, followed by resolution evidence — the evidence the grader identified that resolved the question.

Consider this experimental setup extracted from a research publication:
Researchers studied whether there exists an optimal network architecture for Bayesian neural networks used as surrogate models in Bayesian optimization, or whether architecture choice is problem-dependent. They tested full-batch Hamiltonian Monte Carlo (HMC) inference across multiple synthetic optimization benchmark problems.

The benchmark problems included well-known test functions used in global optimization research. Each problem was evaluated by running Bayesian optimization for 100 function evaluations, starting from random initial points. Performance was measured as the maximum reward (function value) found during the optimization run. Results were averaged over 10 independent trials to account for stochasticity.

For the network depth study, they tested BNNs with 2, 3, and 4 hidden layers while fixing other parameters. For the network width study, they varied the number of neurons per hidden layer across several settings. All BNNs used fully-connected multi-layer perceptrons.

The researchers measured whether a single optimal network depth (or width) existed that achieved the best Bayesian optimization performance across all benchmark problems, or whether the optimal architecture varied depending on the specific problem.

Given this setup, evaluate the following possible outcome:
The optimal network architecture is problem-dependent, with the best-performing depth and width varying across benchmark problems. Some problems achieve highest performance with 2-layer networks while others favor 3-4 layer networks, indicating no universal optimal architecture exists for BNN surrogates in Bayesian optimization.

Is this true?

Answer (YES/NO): YES